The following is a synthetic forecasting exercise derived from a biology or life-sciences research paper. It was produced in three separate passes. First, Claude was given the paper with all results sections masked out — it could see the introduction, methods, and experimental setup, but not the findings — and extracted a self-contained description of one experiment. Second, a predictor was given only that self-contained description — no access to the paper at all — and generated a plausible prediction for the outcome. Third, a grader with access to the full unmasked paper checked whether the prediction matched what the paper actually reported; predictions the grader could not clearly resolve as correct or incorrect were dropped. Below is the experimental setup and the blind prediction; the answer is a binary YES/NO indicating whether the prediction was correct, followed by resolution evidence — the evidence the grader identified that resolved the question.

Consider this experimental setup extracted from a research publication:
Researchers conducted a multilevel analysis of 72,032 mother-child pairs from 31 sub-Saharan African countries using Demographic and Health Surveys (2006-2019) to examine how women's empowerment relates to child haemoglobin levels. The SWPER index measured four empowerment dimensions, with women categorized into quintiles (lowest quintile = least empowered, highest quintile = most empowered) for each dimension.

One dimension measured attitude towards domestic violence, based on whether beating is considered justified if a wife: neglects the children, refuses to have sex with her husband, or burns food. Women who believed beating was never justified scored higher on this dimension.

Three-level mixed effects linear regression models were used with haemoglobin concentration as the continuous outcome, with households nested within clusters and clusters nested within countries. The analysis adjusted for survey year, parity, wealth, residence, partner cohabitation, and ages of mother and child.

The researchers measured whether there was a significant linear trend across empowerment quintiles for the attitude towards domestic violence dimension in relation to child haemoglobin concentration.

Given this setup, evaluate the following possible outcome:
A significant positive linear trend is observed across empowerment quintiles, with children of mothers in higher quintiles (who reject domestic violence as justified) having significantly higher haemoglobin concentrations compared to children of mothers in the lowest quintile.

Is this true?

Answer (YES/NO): YES